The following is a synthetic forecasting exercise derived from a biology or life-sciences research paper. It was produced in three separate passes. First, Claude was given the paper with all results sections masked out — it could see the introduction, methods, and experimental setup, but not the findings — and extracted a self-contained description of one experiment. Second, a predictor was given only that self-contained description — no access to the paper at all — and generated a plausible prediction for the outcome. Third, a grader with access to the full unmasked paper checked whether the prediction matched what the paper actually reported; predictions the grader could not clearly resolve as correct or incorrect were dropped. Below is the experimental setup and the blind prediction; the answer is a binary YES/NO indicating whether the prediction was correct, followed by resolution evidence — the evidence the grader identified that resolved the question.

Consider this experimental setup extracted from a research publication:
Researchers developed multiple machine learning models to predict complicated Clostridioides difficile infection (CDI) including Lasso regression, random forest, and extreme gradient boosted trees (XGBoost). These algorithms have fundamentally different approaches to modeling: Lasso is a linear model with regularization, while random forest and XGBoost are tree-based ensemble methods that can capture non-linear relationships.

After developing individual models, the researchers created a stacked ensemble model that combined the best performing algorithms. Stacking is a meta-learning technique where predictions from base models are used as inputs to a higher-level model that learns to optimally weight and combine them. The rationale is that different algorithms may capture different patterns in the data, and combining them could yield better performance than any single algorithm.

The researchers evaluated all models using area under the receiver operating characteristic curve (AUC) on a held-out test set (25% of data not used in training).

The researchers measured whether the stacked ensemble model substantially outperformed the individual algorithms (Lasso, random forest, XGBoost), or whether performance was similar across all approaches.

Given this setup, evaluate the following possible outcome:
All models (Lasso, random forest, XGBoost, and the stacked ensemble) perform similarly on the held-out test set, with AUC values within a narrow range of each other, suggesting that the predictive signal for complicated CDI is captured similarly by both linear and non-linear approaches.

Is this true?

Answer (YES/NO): NO